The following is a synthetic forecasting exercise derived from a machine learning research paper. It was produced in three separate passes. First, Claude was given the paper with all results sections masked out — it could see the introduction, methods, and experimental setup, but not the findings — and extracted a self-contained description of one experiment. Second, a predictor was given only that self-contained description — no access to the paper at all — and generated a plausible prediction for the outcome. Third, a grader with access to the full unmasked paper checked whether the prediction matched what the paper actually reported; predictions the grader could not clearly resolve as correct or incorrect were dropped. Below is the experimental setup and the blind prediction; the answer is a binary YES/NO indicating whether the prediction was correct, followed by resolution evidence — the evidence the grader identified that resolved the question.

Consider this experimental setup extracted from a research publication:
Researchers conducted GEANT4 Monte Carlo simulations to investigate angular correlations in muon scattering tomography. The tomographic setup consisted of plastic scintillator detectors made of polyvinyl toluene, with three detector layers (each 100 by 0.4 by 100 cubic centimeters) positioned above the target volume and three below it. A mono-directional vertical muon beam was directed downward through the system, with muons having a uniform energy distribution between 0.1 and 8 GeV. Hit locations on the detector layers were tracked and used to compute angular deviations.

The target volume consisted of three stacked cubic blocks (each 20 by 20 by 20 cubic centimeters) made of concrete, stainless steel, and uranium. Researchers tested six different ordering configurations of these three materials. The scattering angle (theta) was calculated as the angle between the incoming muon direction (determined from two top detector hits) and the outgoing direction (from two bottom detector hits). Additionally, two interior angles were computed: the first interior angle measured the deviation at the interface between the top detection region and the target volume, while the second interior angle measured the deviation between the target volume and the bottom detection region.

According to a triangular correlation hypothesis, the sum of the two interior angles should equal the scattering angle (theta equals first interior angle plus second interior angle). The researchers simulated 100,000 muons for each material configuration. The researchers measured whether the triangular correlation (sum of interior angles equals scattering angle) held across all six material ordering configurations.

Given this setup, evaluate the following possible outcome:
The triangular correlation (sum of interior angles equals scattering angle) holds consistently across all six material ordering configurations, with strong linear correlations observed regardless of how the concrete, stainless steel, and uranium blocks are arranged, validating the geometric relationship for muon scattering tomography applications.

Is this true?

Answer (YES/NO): YES